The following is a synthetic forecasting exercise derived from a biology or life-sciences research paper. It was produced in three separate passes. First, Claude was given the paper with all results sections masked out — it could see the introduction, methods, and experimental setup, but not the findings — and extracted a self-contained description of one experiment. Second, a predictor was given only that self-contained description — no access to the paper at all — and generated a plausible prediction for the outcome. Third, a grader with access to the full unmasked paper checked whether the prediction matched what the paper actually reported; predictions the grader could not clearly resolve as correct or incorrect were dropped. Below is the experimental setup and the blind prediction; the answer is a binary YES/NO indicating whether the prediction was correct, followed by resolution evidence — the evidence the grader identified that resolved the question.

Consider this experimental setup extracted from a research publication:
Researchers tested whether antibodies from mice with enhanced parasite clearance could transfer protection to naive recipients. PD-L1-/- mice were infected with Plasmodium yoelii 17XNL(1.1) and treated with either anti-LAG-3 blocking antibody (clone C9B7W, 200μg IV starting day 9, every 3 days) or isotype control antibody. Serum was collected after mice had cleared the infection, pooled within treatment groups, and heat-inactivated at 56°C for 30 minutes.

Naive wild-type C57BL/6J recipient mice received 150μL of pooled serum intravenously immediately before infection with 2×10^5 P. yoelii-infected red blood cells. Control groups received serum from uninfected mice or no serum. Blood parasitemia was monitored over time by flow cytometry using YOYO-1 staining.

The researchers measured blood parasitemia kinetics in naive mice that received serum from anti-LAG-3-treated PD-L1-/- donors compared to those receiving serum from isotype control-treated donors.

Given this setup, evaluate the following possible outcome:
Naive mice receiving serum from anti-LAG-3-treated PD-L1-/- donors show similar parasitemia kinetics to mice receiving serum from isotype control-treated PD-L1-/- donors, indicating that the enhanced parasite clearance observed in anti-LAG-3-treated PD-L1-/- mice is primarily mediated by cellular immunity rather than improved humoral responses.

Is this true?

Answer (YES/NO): YES